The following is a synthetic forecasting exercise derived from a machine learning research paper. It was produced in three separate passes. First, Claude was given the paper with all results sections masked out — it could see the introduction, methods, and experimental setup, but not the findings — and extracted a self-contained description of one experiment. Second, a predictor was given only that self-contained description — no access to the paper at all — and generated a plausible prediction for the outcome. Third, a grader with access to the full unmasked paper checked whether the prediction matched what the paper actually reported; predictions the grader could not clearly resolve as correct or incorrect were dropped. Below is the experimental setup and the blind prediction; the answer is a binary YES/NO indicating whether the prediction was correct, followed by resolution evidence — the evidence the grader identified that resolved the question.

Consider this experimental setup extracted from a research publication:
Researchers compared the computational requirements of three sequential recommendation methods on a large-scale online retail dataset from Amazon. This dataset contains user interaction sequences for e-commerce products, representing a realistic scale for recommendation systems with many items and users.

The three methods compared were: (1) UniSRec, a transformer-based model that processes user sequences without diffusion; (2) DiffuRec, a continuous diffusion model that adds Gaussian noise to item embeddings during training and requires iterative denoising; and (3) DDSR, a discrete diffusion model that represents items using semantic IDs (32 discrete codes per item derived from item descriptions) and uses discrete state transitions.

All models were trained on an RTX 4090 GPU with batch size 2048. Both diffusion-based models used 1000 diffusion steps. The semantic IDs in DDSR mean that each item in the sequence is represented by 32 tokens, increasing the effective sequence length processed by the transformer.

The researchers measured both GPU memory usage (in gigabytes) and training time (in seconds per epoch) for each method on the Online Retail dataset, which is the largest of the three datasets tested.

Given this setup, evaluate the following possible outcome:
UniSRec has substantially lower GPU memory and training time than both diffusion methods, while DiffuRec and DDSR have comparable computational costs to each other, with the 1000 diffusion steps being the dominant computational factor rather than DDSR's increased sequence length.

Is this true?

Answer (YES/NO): NO